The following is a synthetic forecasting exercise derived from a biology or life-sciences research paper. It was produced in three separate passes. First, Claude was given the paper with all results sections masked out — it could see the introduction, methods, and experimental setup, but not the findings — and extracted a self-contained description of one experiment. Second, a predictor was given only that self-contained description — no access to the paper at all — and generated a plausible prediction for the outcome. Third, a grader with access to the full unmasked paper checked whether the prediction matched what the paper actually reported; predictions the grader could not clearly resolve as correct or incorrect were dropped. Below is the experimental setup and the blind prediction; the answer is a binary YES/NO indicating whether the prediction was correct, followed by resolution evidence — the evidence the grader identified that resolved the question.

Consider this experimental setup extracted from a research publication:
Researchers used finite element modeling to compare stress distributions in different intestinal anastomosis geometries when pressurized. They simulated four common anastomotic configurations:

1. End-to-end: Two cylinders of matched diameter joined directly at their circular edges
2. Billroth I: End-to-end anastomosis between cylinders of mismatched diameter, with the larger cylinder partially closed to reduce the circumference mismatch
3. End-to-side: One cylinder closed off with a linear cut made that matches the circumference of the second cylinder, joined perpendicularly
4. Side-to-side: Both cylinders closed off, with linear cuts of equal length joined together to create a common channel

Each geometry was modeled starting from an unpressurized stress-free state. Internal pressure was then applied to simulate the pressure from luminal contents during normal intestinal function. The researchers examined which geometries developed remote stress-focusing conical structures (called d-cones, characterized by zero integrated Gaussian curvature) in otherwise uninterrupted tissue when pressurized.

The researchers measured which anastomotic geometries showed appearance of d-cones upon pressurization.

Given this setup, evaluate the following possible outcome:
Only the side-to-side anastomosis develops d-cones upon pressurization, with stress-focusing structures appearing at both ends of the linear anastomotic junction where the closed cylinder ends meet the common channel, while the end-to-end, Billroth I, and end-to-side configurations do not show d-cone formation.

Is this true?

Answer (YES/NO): NO